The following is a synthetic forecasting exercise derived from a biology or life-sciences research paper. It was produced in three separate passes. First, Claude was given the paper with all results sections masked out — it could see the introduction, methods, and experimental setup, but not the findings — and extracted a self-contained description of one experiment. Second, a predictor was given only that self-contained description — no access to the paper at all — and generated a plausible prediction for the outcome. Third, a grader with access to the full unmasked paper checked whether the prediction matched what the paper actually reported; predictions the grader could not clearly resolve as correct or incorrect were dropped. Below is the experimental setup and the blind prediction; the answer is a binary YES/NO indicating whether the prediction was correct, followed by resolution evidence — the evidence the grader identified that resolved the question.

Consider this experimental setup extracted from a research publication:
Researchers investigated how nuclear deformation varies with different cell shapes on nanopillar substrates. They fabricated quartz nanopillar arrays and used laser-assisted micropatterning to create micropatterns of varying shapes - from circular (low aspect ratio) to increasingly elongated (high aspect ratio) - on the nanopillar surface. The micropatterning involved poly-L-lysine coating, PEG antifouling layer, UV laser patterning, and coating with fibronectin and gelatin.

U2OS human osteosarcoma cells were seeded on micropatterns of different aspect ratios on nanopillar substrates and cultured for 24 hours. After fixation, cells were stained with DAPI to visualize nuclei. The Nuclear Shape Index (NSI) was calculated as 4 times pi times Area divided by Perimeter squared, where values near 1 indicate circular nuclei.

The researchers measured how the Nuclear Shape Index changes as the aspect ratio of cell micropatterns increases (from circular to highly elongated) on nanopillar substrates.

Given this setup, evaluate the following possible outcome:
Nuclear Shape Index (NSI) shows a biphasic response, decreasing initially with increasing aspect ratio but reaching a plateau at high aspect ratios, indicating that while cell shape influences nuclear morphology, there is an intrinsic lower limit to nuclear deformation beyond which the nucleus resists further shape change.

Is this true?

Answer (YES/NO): NO